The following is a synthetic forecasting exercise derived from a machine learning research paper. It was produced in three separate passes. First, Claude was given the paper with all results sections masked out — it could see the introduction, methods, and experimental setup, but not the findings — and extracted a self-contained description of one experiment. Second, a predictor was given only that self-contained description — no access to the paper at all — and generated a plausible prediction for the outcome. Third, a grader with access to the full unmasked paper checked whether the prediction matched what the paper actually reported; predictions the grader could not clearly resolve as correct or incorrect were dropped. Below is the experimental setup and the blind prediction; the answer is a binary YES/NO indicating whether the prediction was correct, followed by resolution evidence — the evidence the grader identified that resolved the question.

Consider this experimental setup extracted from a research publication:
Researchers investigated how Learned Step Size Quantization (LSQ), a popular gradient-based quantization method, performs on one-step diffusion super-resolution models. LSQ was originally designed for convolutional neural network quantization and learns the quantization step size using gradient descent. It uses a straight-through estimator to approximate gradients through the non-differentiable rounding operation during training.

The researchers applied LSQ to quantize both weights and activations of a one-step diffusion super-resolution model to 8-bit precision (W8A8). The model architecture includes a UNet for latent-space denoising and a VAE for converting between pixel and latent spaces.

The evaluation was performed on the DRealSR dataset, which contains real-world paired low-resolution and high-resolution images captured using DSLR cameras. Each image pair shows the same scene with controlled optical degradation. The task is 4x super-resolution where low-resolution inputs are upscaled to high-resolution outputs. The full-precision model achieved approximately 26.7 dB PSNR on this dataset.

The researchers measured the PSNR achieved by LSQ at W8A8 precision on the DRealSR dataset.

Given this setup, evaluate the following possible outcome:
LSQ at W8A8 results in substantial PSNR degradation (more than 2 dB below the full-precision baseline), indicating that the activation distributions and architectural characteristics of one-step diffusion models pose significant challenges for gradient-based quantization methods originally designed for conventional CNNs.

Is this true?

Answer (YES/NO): YES